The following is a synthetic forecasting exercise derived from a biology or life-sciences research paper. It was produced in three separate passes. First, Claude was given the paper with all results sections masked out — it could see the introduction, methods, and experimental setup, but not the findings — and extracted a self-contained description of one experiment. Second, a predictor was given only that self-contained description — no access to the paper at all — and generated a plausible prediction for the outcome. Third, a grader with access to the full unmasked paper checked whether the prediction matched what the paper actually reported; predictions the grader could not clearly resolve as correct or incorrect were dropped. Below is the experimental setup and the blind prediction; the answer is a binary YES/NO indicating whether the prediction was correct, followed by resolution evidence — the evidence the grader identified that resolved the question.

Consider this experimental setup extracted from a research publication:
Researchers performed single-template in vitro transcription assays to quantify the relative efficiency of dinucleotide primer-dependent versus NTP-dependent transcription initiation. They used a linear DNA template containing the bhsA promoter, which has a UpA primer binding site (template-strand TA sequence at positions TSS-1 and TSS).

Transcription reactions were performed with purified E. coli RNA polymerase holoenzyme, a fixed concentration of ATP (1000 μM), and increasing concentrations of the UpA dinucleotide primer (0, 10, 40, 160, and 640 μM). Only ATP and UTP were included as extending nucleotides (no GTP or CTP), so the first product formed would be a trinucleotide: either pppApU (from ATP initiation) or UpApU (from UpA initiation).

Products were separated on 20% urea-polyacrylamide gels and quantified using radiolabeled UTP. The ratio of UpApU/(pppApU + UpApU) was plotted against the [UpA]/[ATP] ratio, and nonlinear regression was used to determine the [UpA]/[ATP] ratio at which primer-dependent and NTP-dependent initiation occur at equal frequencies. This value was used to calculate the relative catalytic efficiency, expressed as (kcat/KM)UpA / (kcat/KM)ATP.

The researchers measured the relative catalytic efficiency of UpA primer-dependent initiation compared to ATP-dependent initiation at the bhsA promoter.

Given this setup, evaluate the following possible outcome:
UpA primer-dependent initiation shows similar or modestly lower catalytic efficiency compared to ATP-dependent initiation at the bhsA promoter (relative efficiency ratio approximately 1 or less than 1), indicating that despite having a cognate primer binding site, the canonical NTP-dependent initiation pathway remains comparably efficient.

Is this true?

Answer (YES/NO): NO